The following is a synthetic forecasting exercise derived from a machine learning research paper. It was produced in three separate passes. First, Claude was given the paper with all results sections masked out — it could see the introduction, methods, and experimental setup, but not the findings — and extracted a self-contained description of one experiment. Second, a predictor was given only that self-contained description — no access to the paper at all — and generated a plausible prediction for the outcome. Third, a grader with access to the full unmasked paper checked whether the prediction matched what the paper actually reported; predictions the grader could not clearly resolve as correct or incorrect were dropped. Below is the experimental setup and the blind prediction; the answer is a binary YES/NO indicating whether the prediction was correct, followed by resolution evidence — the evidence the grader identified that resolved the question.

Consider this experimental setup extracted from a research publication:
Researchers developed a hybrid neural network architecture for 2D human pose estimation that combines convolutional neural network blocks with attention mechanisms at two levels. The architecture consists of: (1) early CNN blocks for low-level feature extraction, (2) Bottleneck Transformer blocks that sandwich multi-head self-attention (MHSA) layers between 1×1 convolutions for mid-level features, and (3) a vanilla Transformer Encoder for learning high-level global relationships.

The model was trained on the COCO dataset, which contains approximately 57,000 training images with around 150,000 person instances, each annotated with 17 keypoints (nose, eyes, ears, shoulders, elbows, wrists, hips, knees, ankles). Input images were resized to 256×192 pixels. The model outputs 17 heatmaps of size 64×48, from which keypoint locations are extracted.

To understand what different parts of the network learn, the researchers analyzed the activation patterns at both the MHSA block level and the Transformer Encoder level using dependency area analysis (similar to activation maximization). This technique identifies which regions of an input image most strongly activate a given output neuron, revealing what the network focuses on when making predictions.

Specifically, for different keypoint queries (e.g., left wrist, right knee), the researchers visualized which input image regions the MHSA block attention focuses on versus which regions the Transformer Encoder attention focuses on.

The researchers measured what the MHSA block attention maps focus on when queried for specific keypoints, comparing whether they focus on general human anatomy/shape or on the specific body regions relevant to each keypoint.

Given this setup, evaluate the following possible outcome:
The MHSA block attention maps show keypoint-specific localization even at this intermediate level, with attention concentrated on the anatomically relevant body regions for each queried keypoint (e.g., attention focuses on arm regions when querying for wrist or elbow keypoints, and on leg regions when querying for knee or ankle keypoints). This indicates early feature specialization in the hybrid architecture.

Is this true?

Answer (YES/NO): NO